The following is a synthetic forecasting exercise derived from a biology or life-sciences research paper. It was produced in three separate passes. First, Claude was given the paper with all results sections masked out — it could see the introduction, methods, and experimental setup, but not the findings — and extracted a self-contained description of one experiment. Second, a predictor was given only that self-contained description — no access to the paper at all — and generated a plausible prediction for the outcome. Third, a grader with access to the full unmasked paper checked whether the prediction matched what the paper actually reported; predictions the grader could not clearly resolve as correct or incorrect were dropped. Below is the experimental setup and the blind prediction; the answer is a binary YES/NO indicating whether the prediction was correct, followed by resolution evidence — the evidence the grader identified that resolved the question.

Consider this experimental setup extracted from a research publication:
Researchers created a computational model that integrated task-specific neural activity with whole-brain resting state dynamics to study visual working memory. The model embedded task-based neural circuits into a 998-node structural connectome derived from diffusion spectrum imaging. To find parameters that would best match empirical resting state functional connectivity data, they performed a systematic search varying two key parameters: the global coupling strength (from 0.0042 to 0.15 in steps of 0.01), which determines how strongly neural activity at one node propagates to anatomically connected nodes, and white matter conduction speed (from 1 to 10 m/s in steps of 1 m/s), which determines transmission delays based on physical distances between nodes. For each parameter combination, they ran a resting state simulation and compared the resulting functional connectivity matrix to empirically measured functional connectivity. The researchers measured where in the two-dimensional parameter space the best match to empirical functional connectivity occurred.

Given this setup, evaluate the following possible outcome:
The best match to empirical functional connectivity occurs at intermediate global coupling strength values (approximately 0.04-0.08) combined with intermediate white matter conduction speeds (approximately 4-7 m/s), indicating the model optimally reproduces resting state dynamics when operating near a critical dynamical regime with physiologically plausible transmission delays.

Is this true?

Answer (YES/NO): NO